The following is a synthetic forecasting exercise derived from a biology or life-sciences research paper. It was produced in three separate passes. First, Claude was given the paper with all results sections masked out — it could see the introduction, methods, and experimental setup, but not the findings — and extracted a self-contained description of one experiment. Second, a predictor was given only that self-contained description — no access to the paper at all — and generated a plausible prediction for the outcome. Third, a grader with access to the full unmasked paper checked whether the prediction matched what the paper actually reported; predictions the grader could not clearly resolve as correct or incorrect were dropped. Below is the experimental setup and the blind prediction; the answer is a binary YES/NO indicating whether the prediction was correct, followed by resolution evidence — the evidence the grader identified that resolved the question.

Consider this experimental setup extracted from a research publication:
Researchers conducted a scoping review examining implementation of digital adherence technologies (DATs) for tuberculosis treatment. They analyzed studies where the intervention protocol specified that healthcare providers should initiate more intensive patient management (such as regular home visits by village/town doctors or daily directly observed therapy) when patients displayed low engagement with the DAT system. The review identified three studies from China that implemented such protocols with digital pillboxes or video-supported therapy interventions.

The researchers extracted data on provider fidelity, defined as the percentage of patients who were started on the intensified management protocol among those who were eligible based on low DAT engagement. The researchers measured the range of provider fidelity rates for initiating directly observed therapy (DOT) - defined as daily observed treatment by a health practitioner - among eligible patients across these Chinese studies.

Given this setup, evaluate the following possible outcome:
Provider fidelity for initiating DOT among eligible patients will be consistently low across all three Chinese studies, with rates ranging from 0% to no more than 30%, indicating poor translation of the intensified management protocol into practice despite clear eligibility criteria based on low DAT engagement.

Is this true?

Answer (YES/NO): NO